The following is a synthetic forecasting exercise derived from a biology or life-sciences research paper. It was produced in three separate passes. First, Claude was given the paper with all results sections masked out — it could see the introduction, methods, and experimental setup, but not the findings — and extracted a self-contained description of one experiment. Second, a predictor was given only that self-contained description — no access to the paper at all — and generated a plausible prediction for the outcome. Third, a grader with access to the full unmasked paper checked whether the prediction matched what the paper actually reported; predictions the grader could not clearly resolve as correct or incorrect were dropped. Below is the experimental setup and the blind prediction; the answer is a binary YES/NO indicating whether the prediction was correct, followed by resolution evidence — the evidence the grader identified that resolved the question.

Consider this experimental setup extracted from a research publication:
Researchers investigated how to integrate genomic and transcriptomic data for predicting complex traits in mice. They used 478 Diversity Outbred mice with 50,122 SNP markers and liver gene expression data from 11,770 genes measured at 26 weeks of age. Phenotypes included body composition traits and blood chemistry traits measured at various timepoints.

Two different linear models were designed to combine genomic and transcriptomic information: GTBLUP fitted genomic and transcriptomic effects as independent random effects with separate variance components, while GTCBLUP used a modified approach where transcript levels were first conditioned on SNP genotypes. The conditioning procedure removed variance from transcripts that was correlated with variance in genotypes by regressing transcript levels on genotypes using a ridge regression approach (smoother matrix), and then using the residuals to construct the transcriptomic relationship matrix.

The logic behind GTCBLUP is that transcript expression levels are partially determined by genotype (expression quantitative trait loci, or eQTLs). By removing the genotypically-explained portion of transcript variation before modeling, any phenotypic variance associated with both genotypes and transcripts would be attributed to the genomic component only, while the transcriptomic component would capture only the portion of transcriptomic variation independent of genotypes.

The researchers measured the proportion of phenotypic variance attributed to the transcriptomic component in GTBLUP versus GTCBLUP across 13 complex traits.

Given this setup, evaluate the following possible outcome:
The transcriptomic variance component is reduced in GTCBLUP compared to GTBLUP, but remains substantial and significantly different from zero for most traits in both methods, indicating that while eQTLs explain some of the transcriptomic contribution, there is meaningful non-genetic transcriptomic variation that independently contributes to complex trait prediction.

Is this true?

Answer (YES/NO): NO